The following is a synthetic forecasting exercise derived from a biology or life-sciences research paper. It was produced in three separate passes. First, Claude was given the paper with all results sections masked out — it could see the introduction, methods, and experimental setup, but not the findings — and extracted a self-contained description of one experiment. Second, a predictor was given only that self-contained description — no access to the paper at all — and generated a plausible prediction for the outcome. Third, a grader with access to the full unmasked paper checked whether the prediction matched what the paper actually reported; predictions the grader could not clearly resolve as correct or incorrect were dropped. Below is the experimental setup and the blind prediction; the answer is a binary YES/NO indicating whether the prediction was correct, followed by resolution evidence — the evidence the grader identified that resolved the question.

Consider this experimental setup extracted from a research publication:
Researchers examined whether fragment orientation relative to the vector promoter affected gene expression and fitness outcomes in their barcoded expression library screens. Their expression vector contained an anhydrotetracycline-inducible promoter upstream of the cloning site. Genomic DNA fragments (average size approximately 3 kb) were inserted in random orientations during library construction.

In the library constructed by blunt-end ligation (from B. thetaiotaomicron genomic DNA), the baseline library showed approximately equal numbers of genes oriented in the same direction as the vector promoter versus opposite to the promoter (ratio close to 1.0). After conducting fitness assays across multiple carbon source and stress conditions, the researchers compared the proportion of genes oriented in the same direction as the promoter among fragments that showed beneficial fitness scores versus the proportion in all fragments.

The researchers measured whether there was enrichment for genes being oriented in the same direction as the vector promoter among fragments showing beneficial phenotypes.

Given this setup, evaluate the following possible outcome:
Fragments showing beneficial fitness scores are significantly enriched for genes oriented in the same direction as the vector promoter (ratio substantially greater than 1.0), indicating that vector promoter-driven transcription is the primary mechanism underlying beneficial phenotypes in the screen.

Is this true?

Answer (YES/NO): NO